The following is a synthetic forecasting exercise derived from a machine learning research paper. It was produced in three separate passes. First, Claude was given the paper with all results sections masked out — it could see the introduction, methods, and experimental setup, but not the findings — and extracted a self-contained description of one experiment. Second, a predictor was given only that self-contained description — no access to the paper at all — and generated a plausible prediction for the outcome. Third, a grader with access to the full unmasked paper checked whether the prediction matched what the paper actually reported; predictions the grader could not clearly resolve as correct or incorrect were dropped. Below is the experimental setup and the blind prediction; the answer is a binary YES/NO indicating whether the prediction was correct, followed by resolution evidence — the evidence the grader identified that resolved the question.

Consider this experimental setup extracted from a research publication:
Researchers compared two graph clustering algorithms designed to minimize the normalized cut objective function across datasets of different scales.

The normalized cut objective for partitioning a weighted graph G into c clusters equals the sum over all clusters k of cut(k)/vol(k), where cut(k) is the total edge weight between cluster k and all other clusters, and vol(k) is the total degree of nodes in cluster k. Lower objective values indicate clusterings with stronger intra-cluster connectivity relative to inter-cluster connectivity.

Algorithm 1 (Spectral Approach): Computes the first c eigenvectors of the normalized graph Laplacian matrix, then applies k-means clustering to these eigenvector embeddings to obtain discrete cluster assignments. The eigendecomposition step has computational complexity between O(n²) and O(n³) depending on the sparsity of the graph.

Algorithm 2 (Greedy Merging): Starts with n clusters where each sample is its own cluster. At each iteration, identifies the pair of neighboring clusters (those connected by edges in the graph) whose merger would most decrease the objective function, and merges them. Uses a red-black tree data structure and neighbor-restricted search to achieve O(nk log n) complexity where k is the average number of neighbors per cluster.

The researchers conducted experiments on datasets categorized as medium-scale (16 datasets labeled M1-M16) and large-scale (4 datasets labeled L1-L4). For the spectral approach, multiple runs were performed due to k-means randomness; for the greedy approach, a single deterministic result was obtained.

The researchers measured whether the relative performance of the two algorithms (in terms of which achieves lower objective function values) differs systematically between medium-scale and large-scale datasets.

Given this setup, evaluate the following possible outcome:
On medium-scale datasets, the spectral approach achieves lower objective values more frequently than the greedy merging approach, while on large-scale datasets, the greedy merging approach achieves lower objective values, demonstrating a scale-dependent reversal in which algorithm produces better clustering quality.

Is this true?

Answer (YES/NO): NO